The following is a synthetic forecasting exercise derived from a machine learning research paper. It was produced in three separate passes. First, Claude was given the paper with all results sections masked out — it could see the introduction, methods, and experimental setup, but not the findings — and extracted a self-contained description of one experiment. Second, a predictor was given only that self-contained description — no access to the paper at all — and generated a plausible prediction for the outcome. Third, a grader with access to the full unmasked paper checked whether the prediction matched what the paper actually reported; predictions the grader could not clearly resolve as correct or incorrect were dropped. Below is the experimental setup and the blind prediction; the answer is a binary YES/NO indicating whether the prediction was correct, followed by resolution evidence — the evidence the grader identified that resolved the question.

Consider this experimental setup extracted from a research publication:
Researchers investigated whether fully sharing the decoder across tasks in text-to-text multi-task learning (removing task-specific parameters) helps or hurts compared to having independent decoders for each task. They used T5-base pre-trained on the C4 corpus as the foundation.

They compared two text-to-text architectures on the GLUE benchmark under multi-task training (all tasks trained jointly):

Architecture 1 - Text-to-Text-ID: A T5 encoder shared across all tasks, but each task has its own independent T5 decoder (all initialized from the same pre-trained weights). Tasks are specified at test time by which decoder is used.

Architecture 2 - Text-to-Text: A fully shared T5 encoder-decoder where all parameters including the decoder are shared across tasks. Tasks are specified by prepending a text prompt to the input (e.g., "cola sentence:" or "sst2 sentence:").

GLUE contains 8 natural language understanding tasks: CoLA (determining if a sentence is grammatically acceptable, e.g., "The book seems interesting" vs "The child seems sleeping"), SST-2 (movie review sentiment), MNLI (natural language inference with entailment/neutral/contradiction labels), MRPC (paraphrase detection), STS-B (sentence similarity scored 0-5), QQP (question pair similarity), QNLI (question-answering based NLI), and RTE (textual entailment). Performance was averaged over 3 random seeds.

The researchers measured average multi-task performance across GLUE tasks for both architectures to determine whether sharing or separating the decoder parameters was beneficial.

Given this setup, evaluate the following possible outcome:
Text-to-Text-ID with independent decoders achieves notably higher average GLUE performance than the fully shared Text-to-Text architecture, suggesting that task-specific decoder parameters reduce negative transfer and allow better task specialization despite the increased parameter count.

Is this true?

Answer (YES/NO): NO